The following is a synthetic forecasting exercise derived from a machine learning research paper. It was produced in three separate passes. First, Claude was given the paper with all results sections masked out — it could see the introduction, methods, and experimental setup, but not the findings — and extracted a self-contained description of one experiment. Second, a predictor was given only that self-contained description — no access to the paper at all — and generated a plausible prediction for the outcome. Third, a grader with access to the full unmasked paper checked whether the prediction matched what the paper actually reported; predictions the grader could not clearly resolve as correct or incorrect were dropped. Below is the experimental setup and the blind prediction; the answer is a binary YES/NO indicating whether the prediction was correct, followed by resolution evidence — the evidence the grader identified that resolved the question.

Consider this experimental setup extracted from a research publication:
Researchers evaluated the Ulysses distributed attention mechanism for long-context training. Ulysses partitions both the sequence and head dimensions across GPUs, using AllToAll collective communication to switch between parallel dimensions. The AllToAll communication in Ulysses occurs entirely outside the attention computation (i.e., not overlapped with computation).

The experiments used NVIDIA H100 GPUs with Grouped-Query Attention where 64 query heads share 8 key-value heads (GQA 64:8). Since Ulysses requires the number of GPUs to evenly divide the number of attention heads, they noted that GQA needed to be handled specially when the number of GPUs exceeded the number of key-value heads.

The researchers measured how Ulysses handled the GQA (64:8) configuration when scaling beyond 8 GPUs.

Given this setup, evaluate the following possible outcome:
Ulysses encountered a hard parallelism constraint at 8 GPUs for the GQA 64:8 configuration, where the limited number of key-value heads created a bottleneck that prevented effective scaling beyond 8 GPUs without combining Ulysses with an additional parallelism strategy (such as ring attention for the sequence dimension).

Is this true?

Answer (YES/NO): NO